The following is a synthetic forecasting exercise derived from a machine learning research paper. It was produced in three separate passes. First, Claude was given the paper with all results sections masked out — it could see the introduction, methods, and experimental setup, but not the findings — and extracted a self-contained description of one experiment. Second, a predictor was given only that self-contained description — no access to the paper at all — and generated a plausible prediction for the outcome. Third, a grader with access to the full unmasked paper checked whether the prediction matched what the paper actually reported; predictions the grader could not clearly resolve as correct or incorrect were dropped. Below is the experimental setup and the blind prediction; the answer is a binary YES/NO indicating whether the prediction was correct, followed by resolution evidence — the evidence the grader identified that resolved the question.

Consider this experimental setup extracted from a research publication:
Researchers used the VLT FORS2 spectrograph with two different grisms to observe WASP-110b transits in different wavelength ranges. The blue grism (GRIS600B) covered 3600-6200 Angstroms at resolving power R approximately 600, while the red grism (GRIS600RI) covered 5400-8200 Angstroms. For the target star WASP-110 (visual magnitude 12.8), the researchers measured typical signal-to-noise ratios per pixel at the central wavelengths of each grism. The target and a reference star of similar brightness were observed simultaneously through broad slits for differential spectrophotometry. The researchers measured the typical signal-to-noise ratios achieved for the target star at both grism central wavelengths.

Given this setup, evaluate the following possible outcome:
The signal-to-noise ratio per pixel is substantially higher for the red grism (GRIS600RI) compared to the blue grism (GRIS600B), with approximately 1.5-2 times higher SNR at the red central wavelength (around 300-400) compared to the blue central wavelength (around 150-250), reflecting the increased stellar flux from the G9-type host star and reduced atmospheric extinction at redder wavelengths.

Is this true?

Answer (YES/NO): NO